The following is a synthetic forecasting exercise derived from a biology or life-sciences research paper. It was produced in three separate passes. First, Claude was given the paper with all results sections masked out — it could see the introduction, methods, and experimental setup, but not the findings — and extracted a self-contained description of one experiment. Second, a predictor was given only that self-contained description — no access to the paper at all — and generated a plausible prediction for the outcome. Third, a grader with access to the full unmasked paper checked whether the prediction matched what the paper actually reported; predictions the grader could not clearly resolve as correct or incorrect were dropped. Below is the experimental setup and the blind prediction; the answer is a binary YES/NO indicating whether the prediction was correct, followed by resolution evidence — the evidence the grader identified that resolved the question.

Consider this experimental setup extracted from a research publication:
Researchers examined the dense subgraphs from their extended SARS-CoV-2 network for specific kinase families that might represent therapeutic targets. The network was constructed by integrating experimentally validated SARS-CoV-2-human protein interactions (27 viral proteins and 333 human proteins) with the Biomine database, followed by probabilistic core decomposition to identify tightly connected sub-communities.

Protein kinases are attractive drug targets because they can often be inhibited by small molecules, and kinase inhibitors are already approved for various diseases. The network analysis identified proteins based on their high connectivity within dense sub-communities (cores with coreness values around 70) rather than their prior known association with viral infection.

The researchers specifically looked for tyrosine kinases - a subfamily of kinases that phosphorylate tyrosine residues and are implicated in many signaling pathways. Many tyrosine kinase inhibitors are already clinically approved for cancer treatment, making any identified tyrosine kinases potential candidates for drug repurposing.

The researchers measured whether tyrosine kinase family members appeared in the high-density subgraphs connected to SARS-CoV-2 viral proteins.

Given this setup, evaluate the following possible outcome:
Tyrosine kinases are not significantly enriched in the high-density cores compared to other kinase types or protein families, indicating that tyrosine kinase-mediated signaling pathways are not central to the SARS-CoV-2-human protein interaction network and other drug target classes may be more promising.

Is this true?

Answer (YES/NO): NO